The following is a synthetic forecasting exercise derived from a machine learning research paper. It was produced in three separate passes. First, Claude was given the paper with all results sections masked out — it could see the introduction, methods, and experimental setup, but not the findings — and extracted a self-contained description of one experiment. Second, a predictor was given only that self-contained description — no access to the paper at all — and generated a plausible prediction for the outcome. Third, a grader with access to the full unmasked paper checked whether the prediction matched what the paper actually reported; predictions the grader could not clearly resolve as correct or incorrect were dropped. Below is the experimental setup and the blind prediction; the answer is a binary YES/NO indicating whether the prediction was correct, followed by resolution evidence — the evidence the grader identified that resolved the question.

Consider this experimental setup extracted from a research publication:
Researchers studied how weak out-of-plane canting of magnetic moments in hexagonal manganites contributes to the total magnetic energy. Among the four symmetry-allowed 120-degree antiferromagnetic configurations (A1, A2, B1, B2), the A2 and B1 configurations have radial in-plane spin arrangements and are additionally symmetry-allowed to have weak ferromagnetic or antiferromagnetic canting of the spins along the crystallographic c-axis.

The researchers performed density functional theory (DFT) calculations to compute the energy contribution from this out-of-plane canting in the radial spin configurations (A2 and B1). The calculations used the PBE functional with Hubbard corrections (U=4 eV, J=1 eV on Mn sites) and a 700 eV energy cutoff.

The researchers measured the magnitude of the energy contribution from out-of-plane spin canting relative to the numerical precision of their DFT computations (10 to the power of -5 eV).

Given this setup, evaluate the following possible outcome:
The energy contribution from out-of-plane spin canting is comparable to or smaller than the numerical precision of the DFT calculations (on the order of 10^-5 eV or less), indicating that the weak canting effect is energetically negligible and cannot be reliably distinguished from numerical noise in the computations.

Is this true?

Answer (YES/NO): YES